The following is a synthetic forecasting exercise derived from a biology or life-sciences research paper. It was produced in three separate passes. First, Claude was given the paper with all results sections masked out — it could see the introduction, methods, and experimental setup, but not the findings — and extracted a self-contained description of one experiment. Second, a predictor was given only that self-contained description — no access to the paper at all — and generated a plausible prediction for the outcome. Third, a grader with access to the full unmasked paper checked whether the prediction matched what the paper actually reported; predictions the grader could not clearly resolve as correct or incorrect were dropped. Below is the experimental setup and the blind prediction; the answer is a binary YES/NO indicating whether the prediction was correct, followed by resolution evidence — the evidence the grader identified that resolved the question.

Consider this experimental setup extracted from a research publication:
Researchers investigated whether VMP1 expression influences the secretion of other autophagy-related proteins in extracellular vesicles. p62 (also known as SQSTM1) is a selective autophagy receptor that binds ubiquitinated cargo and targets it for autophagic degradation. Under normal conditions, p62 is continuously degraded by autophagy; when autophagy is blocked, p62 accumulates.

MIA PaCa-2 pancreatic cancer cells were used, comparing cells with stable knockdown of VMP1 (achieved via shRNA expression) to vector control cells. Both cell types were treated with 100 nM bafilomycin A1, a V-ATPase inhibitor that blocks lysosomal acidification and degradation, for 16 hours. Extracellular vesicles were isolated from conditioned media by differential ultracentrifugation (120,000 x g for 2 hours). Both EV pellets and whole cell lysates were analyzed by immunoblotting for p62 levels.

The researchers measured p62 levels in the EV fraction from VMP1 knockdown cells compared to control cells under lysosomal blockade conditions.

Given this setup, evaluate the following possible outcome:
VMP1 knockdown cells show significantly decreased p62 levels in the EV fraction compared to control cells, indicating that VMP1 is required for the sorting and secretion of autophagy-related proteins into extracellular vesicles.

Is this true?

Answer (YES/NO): YES